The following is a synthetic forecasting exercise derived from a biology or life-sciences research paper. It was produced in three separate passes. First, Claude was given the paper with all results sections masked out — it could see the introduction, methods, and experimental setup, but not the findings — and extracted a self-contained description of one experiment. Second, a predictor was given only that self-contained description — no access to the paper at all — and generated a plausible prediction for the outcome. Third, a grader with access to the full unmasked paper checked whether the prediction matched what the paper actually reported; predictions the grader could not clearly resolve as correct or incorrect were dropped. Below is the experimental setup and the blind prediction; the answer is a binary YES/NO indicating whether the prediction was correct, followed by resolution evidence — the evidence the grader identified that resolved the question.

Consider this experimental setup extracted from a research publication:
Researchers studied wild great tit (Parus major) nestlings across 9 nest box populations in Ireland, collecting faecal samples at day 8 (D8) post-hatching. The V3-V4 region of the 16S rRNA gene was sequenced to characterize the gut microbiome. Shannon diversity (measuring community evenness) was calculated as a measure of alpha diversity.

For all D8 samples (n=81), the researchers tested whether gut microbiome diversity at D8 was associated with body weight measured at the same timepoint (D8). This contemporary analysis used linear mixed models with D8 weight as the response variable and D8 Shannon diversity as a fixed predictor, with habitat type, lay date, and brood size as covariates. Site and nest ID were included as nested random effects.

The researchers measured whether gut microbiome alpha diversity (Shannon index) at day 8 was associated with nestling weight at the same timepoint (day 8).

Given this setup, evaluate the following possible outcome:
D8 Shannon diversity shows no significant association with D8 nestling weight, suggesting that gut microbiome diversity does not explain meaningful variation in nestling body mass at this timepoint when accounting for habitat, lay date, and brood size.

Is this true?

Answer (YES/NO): YES